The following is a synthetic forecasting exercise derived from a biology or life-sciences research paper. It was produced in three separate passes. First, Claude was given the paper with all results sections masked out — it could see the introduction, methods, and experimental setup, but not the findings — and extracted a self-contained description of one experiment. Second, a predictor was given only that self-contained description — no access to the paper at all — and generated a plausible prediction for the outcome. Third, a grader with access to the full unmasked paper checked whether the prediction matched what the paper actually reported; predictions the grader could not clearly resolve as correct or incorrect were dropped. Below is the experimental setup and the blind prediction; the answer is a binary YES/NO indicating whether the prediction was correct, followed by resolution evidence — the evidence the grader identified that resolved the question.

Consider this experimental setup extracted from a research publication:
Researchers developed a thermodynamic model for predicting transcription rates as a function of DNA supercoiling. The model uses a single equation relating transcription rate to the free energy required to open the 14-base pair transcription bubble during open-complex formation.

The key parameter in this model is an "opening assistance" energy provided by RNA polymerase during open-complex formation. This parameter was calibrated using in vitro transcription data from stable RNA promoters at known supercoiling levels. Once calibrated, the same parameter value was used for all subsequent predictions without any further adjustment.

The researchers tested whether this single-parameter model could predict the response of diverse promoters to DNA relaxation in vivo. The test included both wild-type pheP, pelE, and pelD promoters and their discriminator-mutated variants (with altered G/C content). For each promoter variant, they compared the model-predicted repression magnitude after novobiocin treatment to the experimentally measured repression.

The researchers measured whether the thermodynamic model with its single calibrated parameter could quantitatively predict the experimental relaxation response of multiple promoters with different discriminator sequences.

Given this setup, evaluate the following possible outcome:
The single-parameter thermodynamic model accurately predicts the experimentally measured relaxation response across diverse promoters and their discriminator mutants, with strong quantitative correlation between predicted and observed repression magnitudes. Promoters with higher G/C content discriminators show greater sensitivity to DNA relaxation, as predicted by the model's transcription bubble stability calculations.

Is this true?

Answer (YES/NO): YES